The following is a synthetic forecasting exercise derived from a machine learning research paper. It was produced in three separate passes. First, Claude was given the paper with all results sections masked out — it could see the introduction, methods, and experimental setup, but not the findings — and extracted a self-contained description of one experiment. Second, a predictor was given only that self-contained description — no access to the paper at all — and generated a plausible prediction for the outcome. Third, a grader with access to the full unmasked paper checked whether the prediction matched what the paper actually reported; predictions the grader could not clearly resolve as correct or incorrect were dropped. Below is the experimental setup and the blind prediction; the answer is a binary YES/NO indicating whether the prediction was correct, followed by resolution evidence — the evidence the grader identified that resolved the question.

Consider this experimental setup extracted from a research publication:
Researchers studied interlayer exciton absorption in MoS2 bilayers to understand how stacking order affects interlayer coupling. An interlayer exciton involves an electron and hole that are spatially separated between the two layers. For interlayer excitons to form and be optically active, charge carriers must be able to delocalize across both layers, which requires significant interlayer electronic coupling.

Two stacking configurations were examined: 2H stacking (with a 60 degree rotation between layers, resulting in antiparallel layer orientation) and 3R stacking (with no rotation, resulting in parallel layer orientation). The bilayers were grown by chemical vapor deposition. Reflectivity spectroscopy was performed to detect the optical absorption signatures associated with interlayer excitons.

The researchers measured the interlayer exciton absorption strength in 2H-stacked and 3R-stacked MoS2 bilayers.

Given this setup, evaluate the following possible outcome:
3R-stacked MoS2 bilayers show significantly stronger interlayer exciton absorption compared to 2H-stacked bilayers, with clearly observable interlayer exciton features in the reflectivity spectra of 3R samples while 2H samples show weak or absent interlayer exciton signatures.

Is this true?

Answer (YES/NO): NO